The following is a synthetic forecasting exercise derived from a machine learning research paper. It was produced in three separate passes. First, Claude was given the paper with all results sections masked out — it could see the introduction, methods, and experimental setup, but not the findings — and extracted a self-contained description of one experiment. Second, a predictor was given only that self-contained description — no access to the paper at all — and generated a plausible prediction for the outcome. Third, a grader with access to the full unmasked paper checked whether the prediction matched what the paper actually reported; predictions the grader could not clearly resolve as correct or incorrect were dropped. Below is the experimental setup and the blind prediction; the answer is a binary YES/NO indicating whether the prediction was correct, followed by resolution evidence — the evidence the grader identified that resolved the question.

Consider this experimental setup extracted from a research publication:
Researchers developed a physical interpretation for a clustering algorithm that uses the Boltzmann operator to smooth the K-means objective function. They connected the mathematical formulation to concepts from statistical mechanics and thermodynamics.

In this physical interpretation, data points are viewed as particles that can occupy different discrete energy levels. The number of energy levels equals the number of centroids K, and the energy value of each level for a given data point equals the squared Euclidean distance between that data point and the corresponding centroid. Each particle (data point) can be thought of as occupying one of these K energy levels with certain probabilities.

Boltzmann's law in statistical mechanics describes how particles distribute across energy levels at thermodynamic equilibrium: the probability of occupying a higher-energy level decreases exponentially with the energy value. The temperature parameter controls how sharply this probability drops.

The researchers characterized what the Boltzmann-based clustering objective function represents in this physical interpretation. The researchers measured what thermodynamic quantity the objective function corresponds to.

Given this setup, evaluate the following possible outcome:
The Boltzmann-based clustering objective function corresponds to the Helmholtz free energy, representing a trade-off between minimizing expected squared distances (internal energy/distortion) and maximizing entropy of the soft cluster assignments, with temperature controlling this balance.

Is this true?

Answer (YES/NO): NO